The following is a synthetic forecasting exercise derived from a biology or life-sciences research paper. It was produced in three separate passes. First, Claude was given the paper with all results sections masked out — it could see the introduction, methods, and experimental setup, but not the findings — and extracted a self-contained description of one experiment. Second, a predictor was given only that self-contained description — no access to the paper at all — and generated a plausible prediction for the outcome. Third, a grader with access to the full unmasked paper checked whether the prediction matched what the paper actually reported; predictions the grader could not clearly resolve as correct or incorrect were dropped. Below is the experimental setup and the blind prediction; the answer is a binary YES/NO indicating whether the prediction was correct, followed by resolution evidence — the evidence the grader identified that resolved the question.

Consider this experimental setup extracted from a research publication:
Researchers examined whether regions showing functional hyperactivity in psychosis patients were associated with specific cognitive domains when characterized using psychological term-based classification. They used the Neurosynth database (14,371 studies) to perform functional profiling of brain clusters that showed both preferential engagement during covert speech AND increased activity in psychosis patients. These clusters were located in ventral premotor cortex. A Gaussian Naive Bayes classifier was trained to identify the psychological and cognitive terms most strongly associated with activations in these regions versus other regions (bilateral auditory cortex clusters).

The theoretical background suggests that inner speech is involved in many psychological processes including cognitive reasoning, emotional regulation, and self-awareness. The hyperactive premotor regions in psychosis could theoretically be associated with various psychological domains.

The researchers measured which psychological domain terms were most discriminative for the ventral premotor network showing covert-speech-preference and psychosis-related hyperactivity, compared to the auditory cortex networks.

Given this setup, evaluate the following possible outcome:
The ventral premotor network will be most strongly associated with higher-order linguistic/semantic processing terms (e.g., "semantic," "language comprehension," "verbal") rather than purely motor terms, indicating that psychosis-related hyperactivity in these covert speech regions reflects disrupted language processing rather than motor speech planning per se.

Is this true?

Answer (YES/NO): YES